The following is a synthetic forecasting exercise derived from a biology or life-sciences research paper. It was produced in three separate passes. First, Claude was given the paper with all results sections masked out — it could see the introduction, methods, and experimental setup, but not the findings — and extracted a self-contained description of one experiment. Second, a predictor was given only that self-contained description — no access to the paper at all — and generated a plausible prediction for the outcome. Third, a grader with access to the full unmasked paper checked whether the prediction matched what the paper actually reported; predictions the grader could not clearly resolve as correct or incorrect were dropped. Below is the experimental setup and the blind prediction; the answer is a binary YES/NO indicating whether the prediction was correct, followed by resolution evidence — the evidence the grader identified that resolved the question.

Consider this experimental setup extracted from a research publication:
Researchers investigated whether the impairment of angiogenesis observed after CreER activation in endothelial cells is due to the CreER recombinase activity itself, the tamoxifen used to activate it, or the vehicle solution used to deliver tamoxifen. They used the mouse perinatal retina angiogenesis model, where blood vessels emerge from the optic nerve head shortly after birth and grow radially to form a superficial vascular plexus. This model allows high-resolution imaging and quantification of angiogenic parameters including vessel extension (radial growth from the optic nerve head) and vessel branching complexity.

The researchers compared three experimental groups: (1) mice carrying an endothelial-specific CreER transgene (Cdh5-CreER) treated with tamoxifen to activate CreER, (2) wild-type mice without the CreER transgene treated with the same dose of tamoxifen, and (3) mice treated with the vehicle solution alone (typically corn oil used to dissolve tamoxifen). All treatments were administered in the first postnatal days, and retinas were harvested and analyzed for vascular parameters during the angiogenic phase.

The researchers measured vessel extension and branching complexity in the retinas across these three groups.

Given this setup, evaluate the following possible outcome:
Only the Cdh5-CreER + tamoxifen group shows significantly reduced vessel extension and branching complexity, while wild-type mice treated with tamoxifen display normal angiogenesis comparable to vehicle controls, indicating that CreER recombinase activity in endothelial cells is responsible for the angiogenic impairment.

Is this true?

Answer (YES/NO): YES